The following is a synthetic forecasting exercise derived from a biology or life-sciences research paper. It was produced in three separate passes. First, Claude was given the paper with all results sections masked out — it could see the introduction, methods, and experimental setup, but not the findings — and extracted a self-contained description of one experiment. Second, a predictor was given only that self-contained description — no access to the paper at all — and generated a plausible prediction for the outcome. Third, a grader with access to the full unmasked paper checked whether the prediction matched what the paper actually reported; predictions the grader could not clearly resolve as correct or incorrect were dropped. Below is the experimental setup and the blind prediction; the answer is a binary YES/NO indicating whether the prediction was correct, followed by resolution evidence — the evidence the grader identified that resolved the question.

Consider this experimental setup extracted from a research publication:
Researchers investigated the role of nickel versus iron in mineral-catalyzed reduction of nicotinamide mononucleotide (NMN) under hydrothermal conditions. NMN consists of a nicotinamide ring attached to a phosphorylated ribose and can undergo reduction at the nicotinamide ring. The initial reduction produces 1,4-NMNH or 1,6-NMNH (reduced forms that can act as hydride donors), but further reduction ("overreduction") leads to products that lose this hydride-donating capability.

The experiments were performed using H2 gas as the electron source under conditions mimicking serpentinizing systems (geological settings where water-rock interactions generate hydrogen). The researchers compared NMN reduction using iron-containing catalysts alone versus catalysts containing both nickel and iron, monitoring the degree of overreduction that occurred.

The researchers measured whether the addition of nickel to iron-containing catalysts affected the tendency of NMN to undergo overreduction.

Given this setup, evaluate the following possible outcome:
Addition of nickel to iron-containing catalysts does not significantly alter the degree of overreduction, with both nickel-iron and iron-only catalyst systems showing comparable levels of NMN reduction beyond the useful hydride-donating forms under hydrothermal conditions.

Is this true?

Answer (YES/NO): NO